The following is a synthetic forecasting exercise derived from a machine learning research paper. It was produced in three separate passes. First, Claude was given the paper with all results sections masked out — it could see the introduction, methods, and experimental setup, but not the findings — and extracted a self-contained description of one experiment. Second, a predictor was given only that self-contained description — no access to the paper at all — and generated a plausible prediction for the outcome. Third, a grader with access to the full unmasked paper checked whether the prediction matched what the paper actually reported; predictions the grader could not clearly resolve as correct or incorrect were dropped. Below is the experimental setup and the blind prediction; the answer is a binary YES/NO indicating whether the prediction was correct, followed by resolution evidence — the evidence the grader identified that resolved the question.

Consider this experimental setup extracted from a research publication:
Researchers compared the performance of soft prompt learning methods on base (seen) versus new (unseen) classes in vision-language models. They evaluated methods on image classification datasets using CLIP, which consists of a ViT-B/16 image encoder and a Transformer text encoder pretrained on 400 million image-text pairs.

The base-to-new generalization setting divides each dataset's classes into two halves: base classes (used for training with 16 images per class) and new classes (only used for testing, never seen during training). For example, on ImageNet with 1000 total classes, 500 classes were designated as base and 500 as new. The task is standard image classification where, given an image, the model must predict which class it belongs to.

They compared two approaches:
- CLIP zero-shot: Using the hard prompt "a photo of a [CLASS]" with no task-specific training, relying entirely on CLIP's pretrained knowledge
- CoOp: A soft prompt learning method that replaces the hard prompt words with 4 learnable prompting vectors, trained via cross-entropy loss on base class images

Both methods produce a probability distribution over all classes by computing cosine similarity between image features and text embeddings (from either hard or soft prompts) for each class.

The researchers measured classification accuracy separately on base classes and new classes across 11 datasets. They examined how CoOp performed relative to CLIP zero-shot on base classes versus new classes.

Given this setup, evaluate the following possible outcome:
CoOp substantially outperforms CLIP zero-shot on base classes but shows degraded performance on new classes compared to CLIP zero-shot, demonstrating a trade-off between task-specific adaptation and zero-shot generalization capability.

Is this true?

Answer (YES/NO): YES